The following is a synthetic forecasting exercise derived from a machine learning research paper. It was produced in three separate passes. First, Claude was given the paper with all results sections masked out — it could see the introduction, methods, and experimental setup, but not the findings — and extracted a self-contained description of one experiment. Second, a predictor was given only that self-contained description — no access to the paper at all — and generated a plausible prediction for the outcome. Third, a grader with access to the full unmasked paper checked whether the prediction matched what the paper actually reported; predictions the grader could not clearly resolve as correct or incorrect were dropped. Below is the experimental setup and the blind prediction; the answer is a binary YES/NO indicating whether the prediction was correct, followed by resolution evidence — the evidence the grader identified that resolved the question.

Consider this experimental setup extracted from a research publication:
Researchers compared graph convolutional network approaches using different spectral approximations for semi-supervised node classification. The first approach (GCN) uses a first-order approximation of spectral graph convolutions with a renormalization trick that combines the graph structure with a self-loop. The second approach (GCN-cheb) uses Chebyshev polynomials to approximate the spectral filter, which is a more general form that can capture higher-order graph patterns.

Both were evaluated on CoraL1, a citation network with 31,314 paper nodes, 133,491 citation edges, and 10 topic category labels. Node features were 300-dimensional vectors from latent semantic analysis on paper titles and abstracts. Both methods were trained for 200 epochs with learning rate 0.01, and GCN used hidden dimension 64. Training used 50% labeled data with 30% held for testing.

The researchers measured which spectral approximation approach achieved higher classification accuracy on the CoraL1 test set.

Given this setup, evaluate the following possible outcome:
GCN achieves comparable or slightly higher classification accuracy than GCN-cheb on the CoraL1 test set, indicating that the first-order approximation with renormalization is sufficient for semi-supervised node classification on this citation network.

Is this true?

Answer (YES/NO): YES